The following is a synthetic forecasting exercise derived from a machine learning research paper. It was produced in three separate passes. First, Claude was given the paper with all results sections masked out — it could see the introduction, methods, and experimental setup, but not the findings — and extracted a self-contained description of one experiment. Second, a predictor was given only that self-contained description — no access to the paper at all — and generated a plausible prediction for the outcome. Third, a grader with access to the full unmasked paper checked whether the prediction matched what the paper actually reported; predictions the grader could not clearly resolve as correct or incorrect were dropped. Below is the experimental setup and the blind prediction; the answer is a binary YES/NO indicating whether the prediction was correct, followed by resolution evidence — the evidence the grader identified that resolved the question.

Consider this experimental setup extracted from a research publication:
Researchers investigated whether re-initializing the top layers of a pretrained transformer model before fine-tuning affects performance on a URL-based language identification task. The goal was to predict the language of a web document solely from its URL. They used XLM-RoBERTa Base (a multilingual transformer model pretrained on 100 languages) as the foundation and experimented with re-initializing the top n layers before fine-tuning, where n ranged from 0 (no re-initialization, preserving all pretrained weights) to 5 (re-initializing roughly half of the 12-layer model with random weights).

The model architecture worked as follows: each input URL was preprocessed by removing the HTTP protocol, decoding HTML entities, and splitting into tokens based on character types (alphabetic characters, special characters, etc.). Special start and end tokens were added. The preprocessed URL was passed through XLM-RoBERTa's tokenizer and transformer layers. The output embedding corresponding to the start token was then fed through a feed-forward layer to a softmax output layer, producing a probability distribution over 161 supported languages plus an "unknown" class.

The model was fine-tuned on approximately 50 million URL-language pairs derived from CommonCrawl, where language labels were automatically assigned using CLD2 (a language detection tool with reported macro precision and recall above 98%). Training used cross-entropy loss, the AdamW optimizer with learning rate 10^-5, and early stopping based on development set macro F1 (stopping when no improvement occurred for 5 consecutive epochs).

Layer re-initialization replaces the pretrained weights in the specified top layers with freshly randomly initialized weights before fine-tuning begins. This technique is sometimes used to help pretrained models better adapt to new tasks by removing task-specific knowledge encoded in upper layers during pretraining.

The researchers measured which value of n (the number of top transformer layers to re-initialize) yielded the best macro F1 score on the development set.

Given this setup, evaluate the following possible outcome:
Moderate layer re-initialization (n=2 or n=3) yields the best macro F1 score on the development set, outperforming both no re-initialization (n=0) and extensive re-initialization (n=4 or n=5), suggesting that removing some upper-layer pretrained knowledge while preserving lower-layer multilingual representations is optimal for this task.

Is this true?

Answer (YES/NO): NO